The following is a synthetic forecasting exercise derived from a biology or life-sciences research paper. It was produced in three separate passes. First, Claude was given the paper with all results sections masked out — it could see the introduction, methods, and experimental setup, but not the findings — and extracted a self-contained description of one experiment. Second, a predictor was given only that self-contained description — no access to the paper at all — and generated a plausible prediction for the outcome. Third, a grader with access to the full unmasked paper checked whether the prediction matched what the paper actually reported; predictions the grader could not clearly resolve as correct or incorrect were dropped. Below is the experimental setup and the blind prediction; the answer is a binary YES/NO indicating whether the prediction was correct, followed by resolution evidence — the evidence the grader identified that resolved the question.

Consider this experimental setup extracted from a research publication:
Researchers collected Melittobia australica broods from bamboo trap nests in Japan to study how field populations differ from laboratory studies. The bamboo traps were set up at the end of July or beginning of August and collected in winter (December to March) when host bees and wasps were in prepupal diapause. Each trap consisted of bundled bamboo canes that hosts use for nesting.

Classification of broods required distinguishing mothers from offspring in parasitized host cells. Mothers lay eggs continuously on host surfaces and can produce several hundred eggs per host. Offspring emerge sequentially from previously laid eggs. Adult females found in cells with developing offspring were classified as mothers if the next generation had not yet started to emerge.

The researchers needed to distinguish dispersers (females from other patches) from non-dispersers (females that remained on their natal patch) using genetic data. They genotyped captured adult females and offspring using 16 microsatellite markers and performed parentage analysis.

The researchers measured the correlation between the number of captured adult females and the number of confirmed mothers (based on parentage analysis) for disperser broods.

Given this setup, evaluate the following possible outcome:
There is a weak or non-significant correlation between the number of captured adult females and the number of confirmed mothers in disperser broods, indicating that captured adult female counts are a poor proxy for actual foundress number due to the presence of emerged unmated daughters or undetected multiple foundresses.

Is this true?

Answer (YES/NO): NO